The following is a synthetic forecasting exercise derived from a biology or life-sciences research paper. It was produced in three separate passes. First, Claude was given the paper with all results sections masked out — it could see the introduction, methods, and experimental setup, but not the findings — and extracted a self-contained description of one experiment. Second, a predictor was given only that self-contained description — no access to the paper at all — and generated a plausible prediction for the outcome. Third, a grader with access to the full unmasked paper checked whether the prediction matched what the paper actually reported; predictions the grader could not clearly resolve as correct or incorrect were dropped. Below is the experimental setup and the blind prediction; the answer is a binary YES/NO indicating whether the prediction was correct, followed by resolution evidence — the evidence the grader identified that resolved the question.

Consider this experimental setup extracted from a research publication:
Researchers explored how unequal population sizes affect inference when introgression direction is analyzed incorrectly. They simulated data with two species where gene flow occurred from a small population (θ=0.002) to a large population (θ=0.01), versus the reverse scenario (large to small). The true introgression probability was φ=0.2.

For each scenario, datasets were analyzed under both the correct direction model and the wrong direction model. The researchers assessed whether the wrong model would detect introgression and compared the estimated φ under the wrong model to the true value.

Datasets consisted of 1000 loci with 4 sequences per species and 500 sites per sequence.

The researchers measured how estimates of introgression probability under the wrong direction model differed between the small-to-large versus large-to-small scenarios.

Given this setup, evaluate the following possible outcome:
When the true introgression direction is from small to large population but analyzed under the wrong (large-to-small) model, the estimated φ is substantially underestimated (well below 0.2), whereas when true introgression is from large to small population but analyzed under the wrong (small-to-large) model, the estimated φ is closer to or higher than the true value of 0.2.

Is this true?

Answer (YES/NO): NO